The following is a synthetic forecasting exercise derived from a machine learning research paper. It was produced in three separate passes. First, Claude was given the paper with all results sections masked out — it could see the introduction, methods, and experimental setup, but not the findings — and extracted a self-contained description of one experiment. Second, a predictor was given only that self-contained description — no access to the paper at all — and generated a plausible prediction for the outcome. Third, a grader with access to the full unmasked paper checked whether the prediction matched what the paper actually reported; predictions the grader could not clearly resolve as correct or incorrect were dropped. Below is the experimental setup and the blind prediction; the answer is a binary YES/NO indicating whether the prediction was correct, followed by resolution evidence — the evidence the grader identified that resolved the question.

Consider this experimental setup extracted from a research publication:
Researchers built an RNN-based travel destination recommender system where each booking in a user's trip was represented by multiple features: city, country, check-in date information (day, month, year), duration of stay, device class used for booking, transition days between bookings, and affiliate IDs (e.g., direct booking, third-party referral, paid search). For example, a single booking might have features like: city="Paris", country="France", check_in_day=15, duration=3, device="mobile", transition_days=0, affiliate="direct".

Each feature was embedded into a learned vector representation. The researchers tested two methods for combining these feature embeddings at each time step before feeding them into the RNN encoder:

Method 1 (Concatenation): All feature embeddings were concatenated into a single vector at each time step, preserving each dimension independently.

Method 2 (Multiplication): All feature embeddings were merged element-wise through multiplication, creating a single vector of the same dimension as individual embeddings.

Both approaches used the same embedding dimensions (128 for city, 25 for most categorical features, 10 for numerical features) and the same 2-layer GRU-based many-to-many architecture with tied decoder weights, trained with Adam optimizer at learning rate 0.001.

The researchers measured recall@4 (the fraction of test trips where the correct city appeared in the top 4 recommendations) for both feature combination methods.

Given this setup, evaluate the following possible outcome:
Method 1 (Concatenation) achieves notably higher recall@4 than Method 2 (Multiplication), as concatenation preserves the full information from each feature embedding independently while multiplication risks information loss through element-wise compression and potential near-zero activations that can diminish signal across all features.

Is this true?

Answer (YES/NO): YES